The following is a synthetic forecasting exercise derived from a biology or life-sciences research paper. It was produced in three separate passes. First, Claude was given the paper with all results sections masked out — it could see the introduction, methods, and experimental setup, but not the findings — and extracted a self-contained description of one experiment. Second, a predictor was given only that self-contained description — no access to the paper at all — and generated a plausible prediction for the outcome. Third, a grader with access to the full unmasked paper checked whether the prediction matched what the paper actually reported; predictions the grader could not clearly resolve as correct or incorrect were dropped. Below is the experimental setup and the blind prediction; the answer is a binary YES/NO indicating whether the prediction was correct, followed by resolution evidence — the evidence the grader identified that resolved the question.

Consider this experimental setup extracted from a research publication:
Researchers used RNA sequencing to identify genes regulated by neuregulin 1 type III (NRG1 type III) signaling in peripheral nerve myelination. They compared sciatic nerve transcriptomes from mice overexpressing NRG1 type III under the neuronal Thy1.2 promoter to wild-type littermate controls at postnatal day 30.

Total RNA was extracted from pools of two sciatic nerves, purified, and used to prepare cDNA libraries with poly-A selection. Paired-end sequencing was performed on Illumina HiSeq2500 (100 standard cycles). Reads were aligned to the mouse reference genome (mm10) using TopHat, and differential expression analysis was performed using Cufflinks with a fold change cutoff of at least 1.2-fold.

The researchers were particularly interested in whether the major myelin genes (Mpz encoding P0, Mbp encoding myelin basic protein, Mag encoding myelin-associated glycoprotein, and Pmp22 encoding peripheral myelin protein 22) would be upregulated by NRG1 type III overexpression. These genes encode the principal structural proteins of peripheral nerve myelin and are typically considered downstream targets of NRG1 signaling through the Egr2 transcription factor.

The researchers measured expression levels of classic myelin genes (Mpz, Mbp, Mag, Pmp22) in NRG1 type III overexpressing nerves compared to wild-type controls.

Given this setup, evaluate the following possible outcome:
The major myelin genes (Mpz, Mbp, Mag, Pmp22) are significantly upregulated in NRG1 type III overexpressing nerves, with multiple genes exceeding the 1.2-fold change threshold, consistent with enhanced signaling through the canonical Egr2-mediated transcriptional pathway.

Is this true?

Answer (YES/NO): NO